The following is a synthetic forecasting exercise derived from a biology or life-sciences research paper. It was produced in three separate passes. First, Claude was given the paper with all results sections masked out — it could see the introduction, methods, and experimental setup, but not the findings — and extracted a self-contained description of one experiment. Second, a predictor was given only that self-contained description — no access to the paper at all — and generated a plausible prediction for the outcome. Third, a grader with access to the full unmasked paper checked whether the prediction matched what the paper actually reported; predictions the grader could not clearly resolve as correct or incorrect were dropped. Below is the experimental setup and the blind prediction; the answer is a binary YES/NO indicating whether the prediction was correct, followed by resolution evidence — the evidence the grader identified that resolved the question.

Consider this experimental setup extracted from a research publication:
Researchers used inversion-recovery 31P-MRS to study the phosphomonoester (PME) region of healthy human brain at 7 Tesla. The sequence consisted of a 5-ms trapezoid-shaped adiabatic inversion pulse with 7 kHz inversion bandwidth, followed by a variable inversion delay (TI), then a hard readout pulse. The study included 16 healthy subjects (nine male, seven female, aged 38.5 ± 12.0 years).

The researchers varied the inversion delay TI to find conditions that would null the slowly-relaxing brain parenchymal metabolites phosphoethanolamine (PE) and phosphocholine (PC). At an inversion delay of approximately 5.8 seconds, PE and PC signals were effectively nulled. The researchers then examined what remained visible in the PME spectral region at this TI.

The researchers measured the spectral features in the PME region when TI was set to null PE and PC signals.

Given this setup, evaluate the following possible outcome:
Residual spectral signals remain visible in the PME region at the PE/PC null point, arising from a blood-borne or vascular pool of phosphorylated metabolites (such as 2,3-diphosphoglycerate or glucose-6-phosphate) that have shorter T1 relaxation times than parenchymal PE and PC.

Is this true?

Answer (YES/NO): YES